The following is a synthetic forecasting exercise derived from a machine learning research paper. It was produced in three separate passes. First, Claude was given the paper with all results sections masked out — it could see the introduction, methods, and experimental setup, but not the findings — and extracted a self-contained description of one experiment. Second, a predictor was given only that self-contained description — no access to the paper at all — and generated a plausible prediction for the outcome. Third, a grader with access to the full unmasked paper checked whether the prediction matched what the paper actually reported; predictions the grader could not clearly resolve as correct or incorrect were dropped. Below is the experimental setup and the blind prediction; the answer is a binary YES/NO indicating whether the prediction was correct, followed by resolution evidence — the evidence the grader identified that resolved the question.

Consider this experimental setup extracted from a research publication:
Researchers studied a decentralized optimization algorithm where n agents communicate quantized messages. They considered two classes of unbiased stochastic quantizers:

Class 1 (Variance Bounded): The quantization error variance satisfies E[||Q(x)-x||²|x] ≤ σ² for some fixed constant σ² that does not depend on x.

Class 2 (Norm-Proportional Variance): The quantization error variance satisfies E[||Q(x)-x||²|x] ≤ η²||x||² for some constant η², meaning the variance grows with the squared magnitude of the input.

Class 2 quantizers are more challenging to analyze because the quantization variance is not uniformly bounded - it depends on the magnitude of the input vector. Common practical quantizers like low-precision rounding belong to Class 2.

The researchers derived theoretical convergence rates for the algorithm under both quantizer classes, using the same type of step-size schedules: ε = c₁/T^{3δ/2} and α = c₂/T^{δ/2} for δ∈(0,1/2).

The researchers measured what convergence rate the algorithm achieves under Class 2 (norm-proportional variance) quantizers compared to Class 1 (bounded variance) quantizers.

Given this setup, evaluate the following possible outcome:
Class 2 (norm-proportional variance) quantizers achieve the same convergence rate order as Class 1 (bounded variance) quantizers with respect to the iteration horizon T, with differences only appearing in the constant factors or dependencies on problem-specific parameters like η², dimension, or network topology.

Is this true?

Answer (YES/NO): YES